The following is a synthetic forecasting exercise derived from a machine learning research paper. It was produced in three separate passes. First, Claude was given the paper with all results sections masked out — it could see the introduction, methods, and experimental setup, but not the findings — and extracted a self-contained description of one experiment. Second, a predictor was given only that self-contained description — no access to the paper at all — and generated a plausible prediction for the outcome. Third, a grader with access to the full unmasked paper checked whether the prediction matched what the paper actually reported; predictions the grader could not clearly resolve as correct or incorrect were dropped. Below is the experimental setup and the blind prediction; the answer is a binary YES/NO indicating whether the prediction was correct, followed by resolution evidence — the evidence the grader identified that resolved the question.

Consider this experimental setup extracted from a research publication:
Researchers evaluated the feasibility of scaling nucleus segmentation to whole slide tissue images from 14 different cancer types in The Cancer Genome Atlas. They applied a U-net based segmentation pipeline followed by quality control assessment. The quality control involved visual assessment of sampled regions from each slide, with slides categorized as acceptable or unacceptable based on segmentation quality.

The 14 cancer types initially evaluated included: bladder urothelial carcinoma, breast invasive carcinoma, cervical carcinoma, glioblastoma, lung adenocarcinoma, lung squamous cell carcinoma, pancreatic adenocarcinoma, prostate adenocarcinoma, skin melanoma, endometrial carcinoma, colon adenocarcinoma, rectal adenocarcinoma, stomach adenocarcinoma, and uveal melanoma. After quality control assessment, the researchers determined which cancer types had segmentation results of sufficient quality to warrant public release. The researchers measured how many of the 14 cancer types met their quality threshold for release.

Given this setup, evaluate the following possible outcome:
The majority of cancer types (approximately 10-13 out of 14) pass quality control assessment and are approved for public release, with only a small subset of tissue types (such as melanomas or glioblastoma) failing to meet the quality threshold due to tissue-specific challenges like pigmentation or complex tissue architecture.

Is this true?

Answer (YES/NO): NO